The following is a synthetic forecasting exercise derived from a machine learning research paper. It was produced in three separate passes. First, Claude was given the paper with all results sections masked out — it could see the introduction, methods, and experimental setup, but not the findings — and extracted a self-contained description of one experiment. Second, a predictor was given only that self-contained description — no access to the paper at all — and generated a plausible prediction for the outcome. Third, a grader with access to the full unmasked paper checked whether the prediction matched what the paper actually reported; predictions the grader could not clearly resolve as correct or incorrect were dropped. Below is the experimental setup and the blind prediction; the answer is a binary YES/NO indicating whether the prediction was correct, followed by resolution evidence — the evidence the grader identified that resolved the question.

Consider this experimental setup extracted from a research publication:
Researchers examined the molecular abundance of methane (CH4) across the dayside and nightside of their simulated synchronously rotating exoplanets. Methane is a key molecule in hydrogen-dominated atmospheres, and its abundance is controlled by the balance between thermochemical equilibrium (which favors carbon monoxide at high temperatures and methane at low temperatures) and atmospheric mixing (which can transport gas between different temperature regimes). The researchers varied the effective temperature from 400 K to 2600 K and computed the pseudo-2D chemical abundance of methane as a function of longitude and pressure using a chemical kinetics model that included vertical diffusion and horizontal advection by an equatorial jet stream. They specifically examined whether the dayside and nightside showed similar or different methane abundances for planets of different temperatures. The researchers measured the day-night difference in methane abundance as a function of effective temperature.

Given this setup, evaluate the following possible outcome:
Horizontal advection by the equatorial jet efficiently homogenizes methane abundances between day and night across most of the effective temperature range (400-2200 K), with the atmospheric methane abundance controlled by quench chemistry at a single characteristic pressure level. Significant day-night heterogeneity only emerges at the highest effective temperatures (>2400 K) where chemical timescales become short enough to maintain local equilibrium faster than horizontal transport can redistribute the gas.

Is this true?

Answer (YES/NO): NO